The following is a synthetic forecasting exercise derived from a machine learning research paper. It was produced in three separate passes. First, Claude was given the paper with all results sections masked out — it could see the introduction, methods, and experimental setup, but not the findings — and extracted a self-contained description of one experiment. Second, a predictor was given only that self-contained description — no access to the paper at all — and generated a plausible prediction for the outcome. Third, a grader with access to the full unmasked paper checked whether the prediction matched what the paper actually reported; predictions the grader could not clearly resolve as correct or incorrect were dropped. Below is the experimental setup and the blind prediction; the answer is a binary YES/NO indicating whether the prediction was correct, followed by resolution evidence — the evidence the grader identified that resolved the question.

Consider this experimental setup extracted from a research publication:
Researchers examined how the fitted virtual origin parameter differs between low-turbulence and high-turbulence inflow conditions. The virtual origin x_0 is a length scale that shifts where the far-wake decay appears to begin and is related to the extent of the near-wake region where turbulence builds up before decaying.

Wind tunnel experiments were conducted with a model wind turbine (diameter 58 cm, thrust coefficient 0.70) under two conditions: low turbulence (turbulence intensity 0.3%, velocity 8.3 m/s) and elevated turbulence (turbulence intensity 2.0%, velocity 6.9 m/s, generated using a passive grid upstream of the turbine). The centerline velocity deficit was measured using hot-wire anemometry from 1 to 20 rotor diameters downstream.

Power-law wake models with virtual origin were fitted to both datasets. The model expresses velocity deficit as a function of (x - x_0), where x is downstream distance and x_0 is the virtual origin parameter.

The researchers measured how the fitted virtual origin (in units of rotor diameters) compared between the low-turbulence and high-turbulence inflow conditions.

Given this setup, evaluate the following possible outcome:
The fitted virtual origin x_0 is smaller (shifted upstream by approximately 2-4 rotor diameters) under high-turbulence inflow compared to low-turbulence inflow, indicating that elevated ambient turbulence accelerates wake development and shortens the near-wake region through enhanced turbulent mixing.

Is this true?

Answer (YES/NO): NO